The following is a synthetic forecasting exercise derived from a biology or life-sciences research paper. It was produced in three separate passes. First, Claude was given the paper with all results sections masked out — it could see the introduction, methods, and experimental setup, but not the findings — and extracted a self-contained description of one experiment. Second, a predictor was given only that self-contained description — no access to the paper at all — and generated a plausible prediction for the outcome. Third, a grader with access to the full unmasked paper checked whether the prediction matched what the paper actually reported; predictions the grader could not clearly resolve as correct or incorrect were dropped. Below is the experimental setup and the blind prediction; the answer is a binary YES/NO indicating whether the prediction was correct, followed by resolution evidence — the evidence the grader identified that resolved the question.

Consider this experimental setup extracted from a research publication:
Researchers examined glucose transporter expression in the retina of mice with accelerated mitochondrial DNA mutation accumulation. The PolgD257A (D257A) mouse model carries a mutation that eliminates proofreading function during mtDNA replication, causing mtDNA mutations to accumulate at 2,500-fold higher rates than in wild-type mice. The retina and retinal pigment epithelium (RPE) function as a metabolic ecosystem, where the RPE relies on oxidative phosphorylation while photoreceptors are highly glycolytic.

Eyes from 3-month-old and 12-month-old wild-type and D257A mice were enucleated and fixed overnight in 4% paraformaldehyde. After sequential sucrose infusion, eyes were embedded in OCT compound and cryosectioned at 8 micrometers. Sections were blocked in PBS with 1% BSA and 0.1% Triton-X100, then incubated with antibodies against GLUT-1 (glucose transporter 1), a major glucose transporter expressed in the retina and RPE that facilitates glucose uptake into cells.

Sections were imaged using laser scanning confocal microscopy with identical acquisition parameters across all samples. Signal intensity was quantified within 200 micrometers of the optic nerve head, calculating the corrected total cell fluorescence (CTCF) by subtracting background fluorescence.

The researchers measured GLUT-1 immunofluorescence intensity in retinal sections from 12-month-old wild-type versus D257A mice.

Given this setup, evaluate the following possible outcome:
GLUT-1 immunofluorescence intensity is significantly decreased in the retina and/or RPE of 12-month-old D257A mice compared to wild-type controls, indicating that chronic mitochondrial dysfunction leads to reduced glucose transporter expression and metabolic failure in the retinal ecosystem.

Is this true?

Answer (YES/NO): NO